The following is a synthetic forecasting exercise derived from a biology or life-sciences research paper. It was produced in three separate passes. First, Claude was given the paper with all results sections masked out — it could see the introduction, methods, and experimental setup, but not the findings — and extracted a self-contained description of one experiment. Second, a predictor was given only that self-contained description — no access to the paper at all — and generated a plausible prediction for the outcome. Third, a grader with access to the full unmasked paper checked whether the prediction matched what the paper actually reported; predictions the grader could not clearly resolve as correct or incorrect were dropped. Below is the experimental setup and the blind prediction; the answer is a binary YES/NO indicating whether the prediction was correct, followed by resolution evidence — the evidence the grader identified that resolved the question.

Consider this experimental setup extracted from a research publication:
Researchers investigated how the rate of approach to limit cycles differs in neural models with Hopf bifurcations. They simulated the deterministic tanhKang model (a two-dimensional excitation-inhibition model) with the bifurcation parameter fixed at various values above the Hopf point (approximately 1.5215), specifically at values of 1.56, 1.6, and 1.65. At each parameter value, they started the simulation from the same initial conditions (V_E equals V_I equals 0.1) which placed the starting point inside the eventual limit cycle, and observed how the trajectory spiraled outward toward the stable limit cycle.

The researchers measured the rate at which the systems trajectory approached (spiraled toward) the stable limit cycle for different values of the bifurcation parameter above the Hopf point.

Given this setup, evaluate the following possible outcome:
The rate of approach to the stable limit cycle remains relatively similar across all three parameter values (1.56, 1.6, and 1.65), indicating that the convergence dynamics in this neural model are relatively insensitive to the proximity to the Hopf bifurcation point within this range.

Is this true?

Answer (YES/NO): NO